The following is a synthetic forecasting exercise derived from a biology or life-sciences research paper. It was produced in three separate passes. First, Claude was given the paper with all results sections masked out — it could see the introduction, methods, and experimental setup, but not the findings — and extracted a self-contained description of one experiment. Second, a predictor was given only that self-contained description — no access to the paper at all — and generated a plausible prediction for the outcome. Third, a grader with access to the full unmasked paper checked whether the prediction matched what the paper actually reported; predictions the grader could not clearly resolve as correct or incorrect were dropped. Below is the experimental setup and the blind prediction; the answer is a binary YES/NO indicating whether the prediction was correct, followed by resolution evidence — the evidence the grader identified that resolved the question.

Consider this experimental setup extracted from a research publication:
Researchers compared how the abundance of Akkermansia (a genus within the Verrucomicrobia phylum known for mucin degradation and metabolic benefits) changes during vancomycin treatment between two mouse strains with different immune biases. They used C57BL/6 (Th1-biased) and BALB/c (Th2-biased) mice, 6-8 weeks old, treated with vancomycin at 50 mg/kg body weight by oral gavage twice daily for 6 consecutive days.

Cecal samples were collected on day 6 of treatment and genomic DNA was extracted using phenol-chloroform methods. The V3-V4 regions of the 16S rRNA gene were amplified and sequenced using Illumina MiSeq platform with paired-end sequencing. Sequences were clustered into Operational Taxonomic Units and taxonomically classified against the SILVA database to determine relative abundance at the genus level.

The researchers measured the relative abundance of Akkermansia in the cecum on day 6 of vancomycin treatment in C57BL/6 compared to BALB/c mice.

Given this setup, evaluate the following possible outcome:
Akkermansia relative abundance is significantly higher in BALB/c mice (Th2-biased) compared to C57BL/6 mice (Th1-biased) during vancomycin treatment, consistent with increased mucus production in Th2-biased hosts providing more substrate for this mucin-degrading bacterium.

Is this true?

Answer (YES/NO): NO